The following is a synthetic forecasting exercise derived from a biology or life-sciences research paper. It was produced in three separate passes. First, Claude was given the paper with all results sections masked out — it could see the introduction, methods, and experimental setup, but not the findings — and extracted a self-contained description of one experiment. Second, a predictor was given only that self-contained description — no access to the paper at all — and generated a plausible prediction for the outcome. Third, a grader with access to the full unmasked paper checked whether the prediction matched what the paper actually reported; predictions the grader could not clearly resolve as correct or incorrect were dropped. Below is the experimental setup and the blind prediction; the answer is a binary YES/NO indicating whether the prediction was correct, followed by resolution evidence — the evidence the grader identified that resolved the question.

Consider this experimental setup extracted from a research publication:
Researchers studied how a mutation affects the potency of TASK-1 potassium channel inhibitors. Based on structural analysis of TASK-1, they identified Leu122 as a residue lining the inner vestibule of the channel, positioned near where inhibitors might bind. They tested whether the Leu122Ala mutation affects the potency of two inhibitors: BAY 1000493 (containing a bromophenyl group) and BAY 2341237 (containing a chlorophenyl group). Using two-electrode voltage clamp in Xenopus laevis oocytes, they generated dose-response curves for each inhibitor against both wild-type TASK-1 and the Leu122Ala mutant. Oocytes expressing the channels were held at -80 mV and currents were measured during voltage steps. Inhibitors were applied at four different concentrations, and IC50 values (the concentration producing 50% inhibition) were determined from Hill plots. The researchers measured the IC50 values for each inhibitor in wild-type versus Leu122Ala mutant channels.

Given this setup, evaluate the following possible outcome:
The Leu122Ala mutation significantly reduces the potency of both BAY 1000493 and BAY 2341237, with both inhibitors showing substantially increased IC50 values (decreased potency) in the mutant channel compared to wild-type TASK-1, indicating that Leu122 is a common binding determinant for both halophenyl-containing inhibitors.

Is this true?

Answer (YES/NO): YES